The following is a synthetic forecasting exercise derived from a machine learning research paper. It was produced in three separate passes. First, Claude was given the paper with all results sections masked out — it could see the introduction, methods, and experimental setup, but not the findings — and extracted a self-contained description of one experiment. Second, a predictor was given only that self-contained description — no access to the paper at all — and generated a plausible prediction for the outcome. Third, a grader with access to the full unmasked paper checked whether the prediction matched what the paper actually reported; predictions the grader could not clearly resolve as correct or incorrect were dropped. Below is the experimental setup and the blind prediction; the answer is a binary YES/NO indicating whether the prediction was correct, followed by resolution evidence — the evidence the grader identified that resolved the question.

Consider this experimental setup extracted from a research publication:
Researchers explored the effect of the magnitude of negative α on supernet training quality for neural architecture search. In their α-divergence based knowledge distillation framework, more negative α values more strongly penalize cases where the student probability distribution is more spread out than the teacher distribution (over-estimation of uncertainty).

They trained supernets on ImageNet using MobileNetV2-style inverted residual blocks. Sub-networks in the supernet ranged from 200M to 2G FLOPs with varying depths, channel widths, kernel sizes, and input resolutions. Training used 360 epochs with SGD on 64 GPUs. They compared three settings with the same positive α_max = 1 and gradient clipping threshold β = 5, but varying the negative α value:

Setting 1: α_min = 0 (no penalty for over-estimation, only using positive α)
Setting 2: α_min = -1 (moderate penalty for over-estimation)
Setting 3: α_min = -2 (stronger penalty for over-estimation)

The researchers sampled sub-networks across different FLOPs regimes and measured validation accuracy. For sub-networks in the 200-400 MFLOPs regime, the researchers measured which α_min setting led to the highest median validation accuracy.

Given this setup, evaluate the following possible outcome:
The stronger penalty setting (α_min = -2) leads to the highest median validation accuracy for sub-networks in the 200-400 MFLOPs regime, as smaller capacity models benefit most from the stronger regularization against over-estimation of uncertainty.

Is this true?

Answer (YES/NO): NO